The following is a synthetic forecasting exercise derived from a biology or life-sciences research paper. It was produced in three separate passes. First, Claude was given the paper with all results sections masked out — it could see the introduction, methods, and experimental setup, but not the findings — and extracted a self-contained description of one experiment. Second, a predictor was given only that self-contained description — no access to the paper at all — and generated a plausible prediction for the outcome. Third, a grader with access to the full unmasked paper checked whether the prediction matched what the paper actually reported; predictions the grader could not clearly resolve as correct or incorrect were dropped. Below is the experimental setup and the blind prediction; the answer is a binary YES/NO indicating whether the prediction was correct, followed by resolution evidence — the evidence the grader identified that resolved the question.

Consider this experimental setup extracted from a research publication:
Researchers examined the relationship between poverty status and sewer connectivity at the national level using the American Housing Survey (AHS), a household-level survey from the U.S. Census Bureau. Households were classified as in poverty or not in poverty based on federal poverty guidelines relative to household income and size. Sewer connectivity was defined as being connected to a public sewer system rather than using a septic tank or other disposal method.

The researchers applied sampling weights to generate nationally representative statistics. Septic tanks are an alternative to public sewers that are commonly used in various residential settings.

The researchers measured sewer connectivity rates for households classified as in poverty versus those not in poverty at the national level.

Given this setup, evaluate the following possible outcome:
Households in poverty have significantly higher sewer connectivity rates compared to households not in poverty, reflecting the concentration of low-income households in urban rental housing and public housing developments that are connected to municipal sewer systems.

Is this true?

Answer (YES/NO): YES